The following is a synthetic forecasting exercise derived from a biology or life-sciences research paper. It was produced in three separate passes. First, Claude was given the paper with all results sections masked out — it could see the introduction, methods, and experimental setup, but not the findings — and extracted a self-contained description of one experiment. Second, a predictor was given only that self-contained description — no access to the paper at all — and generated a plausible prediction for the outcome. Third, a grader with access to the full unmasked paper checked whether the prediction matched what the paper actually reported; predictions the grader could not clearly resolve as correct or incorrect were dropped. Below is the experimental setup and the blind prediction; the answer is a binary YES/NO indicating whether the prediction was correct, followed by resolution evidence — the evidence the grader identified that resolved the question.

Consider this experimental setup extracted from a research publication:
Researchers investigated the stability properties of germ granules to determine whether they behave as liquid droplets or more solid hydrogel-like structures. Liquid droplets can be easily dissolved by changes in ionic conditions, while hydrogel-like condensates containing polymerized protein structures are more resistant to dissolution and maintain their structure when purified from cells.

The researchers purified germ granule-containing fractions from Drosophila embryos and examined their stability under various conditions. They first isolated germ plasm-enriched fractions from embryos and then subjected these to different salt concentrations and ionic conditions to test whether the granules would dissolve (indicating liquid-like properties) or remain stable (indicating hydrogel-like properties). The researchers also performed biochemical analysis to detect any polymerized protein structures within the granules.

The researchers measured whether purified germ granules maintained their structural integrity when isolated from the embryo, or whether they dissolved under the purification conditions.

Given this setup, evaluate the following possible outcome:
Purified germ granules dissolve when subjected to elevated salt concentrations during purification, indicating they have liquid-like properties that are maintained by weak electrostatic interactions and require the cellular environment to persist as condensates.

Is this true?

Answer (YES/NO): NO